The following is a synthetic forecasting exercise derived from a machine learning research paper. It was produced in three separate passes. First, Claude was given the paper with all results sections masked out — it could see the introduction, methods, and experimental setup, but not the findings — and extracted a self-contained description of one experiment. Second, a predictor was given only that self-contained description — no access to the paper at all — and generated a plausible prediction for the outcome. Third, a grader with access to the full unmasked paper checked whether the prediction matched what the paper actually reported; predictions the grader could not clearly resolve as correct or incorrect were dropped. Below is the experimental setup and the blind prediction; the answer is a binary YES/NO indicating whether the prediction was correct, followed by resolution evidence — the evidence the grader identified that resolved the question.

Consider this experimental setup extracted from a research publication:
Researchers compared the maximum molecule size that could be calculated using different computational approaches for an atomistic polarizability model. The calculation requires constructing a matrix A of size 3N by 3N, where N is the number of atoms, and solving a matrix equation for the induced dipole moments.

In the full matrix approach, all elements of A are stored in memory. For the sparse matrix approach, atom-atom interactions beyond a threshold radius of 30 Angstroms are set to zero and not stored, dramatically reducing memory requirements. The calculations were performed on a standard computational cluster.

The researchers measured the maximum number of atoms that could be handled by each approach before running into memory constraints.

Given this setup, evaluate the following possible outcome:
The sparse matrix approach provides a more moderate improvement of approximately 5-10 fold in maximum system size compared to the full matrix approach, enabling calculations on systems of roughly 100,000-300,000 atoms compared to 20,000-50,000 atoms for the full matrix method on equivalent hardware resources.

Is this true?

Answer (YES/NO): NO